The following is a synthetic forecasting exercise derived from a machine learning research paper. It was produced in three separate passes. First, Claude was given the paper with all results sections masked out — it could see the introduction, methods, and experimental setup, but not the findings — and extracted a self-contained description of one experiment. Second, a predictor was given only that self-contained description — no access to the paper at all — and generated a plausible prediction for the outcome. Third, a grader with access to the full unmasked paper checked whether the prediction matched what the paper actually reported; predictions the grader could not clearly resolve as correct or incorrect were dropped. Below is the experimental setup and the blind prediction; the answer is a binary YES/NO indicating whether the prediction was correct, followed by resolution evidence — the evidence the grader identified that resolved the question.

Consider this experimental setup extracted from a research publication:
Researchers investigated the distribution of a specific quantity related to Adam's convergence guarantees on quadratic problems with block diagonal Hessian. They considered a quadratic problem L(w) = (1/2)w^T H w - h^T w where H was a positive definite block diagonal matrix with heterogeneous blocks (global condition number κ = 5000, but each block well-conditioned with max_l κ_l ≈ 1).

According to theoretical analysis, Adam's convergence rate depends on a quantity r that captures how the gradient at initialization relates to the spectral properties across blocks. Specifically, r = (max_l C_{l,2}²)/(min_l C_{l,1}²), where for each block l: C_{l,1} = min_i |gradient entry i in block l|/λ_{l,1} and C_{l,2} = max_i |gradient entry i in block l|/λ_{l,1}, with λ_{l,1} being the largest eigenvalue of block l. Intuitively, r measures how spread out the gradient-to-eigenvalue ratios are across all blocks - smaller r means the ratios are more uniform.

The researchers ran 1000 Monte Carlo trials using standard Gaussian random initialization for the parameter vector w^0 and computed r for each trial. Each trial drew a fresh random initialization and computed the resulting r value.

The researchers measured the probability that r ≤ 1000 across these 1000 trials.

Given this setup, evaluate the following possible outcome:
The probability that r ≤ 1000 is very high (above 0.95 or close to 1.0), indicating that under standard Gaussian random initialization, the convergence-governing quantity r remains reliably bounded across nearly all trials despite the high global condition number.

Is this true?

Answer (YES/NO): NO